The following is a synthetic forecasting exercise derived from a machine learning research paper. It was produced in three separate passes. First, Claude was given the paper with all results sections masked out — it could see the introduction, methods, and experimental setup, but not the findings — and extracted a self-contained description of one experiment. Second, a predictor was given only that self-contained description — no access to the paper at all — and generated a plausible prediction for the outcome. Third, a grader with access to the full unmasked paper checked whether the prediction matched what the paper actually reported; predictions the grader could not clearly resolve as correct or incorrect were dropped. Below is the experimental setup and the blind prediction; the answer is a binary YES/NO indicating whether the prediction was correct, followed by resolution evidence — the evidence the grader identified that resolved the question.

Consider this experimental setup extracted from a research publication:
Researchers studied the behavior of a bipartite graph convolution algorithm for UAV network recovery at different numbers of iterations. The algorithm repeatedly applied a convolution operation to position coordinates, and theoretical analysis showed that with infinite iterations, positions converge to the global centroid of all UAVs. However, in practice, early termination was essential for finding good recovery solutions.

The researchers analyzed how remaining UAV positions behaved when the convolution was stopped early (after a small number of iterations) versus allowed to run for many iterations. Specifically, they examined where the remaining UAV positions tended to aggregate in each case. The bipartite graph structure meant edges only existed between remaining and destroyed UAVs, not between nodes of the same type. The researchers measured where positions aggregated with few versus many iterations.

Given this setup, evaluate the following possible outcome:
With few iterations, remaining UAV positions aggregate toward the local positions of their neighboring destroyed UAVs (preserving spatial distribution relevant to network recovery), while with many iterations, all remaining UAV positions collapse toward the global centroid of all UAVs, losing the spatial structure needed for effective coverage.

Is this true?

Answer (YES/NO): YES